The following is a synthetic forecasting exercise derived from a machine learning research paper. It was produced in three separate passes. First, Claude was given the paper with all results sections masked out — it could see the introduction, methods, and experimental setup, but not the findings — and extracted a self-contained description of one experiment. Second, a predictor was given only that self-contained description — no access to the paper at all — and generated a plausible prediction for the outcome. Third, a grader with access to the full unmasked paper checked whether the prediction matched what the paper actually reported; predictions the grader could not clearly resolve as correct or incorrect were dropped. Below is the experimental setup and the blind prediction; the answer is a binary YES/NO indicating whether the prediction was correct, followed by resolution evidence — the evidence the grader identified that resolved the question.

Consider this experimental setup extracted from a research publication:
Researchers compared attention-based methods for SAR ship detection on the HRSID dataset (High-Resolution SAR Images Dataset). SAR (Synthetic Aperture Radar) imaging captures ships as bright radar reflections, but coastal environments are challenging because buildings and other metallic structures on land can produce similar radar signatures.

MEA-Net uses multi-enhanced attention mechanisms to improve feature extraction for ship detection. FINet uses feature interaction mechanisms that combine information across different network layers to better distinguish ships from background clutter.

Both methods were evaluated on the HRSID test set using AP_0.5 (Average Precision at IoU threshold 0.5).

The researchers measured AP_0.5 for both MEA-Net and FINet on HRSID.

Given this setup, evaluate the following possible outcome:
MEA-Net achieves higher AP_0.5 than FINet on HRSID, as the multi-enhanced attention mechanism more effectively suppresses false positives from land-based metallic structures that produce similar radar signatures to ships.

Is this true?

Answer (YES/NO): NO